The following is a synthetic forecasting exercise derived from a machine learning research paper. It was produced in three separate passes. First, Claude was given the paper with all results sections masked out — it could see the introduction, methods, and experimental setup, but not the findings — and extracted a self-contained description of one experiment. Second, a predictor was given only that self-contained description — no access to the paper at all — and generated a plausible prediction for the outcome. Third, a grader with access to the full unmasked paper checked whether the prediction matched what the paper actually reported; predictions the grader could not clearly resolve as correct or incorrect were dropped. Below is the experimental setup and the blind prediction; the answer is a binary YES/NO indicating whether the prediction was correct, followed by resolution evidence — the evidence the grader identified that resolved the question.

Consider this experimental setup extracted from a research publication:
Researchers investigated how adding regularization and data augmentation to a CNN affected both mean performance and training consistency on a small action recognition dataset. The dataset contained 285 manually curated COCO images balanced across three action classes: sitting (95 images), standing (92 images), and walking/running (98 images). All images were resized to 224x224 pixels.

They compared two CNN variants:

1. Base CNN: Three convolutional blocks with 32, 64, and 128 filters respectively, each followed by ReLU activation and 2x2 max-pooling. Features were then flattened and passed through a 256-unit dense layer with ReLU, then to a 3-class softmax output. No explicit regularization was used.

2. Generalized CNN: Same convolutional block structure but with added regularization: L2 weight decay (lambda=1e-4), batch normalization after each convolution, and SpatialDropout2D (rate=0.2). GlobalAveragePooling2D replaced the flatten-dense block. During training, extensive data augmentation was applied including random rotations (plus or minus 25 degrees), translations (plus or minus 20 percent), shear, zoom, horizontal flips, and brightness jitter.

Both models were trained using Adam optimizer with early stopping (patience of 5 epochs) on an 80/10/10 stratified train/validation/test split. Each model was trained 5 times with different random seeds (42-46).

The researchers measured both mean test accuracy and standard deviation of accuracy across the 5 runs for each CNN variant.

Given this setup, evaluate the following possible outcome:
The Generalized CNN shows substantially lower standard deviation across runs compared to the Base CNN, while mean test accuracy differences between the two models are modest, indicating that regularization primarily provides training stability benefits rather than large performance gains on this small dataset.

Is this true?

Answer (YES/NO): YES